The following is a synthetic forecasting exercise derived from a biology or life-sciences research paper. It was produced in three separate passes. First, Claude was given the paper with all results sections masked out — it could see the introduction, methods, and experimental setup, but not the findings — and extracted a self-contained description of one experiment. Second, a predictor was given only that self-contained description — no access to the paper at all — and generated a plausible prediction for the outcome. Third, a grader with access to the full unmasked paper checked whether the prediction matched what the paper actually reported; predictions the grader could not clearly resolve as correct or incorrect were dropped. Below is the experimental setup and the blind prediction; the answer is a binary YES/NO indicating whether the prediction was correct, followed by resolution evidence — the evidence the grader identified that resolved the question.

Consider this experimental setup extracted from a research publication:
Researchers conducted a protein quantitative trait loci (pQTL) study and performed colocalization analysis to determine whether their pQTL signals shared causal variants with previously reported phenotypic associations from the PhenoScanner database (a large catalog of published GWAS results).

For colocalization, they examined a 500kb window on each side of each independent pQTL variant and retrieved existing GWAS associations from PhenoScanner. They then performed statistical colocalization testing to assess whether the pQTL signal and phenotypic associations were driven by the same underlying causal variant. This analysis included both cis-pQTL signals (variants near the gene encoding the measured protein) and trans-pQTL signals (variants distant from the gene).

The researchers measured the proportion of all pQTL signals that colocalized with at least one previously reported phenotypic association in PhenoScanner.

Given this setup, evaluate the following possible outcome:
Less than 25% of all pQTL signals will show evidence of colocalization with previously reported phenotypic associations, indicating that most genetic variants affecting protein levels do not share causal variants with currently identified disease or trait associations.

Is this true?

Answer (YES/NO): NO